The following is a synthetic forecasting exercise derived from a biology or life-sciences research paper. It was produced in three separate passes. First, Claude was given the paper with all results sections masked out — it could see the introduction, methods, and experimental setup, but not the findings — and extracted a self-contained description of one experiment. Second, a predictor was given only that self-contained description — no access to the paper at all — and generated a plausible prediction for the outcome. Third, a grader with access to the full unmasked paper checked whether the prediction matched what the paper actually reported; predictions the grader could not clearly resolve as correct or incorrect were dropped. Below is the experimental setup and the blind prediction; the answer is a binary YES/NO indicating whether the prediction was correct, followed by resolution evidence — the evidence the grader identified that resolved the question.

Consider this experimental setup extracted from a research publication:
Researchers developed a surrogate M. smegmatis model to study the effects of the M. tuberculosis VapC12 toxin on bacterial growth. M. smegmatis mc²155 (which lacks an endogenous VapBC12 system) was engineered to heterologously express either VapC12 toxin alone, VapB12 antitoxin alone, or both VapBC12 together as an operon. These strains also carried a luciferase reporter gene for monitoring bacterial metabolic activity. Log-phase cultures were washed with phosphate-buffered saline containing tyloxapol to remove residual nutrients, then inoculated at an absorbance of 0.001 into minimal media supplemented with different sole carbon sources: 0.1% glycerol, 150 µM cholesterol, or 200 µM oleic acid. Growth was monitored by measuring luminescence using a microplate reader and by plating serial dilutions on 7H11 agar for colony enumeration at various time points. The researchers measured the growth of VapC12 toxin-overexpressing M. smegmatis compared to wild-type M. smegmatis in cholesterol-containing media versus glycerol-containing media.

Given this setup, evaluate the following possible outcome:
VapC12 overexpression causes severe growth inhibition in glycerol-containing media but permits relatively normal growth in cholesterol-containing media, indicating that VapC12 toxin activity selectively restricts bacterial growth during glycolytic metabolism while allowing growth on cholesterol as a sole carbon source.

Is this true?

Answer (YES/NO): NO